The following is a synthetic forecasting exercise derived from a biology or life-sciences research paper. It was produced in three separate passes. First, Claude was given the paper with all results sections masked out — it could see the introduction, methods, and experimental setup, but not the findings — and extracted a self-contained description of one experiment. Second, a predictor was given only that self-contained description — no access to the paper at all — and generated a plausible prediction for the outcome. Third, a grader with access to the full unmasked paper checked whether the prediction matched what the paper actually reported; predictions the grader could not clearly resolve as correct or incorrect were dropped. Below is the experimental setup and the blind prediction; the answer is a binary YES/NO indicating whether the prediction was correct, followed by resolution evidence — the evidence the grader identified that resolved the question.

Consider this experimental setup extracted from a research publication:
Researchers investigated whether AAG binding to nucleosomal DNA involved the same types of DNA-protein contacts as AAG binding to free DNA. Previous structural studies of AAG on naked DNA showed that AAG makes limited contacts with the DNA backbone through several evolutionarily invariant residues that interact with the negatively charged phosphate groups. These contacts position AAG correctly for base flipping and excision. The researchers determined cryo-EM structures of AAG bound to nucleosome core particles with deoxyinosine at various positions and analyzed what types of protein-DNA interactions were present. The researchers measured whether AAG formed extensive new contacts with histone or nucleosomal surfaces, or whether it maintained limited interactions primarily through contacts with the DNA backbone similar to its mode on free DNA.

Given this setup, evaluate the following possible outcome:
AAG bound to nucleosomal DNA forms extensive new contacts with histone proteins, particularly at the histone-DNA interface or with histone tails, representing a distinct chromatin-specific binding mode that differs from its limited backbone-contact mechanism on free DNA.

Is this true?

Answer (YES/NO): NO